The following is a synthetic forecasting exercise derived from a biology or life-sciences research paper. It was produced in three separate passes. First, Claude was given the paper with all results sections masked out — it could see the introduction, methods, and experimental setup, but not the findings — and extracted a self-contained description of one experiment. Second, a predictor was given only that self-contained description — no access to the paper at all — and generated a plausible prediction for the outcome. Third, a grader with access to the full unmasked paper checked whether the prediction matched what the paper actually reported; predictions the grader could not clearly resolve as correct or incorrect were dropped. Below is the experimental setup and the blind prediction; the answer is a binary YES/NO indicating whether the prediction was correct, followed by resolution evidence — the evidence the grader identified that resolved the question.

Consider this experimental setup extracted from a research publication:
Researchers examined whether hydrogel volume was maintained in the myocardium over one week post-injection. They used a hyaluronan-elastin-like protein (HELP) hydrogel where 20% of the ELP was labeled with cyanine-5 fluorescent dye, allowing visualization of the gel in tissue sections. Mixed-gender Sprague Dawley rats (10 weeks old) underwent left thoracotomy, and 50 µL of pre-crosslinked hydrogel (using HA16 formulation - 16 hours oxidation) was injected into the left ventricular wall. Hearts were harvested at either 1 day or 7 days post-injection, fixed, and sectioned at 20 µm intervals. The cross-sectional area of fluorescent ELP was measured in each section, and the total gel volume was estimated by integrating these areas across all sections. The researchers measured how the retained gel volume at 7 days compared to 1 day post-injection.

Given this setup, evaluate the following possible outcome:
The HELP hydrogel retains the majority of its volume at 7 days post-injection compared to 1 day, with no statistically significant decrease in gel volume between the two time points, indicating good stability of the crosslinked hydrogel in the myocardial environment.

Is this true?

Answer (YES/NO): YES